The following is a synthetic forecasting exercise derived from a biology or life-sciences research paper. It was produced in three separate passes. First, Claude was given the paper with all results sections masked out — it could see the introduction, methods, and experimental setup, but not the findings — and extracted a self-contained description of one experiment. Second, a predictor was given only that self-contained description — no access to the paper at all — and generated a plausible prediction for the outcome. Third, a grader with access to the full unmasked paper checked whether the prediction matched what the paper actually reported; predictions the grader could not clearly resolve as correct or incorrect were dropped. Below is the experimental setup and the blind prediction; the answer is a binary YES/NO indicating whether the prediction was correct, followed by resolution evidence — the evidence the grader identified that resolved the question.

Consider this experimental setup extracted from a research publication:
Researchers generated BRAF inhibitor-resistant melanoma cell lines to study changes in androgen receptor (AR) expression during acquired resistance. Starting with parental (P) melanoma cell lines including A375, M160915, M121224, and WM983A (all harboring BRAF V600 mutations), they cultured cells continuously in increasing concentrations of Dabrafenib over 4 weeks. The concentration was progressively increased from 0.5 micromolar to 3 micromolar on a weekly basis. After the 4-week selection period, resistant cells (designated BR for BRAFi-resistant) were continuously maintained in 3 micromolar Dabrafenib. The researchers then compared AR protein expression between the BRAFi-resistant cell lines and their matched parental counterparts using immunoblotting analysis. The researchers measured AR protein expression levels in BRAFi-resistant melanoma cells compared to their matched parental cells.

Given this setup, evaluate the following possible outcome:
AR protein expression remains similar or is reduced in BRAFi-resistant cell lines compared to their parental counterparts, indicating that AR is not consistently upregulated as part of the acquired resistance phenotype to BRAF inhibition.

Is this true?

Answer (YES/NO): NO